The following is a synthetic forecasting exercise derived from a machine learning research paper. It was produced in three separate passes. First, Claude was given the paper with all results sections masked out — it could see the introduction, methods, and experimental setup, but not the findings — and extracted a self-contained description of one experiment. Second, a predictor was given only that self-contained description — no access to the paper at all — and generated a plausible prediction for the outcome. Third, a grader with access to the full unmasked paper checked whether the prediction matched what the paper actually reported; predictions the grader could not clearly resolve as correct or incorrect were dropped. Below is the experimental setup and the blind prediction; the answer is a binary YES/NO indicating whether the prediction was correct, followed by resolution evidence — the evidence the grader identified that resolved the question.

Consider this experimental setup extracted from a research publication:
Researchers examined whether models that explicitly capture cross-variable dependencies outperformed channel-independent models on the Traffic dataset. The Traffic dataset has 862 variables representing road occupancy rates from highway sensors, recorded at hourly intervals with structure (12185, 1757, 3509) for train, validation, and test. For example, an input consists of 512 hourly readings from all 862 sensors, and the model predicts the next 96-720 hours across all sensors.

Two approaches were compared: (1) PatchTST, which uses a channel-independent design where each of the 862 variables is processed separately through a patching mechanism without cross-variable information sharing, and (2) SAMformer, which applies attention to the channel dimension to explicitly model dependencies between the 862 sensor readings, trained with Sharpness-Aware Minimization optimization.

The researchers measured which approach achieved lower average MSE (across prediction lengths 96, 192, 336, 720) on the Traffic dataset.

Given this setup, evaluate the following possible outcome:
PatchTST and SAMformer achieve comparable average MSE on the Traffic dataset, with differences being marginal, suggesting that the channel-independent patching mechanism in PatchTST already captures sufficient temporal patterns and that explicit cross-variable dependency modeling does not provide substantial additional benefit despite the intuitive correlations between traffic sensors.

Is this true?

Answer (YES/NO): NO